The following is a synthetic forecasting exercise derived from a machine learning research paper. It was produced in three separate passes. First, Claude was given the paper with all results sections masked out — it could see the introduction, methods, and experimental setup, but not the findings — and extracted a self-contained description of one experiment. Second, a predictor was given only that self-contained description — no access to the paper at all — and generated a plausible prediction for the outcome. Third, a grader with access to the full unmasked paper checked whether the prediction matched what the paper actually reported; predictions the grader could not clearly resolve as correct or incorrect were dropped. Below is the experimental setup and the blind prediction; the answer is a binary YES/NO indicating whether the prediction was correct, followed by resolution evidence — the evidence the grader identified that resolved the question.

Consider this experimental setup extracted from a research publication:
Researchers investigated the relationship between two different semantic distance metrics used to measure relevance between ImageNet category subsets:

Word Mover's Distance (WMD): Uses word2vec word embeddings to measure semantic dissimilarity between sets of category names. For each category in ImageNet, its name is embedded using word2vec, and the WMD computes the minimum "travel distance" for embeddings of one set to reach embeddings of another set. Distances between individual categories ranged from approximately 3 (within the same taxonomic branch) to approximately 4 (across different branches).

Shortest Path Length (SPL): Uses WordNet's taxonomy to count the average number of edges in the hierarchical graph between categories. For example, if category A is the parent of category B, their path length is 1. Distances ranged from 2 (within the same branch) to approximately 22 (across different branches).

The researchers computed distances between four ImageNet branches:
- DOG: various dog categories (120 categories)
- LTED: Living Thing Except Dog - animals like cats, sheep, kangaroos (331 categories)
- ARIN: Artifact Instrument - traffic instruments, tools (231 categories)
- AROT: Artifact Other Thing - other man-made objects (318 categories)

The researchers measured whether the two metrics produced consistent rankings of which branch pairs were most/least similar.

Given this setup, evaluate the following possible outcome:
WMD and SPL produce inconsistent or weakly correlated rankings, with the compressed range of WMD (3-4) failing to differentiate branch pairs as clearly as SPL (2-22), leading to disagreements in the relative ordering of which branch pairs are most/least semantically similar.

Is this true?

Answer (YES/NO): NO